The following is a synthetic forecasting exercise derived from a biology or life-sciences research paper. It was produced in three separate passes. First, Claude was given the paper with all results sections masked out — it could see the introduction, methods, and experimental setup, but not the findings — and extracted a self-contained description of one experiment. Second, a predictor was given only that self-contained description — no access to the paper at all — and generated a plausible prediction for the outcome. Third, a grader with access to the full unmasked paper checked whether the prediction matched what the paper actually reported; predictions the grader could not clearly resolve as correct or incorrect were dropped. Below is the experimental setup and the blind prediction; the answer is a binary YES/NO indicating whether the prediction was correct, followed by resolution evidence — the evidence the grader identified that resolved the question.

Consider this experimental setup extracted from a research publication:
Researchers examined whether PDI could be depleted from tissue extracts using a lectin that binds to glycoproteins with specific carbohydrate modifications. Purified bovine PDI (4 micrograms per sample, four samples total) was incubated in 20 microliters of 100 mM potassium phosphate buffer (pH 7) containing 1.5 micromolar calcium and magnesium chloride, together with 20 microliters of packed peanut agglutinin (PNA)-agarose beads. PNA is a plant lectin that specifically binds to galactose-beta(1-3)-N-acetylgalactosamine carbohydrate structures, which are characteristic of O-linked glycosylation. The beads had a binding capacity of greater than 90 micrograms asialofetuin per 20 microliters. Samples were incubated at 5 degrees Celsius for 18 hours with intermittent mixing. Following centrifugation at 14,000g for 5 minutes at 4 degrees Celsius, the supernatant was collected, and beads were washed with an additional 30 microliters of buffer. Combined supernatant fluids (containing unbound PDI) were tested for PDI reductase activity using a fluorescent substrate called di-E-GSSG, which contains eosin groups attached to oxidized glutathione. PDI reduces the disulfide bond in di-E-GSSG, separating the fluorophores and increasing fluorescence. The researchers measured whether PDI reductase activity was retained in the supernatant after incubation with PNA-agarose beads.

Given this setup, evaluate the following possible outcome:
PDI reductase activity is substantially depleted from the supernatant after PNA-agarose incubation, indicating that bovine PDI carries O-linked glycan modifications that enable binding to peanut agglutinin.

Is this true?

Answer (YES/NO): NO